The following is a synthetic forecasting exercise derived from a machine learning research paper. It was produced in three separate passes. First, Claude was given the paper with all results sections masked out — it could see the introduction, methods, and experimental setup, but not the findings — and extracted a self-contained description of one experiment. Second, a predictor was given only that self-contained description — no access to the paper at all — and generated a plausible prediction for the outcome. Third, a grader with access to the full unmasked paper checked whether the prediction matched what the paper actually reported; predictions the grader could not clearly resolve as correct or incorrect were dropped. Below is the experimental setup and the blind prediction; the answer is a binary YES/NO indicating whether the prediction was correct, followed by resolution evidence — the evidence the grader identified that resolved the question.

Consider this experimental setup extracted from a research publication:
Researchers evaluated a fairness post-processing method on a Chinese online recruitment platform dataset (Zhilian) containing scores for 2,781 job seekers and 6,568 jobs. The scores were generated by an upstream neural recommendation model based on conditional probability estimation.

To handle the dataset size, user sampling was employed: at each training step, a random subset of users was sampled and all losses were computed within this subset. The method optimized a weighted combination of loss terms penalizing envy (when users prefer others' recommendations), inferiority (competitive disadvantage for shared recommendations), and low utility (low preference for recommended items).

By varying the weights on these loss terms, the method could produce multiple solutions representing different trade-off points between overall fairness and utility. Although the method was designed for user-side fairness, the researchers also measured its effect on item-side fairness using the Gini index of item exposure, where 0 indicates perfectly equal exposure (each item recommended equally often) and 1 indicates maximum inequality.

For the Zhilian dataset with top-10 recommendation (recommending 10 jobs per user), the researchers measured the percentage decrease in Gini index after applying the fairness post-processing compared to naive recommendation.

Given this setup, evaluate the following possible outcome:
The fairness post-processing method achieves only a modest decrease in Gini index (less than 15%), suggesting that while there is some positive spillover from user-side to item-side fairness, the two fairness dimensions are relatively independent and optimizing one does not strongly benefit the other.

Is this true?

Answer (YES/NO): NO